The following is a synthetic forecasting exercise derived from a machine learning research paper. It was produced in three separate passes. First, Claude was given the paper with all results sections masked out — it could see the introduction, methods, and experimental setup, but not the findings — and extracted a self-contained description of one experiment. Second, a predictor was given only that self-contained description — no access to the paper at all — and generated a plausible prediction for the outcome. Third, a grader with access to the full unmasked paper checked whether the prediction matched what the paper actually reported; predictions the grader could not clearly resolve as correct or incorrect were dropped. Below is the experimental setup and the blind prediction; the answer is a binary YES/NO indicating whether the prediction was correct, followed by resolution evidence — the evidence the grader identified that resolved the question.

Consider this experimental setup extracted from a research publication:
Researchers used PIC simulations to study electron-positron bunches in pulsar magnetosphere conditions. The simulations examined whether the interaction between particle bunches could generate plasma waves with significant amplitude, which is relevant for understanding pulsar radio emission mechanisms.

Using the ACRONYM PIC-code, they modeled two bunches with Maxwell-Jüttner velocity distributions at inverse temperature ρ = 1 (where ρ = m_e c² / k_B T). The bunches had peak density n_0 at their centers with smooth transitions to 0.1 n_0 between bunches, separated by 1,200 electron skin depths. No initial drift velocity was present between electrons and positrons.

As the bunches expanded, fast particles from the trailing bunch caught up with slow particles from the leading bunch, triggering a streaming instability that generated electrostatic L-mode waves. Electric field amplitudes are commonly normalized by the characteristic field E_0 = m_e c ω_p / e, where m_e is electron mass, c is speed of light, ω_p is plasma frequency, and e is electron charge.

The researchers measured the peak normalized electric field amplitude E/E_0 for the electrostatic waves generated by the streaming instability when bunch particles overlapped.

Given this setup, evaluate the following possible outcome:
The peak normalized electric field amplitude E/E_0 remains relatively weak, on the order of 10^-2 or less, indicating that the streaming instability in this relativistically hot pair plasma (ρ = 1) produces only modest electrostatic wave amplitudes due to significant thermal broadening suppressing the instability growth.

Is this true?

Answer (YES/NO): NO